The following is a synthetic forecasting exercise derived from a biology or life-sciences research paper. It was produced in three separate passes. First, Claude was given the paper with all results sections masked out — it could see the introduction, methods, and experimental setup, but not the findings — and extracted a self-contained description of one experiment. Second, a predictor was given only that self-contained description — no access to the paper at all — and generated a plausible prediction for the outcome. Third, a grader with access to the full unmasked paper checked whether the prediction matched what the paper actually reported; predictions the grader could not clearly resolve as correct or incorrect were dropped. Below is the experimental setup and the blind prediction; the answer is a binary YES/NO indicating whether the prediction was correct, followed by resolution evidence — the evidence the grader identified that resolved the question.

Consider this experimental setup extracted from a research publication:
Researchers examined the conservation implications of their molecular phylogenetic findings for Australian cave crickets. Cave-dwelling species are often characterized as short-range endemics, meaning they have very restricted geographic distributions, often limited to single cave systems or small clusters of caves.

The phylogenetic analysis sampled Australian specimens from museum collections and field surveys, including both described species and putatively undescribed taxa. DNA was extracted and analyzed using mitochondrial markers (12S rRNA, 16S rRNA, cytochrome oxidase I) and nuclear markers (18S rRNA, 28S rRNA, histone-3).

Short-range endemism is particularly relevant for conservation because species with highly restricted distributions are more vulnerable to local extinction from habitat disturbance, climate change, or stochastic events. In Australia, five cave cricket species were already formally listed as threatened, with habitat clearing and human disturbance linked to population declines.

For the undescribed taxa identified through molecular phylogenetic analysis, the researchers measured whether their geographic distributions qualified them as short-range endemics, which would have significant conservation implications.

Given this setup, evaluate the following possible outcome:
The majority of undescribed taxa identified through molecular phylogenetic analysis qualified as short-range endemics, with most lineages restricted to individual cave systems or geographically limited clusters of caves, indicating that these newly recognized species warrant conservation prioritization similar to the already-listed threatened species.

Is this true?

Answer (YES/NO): YES